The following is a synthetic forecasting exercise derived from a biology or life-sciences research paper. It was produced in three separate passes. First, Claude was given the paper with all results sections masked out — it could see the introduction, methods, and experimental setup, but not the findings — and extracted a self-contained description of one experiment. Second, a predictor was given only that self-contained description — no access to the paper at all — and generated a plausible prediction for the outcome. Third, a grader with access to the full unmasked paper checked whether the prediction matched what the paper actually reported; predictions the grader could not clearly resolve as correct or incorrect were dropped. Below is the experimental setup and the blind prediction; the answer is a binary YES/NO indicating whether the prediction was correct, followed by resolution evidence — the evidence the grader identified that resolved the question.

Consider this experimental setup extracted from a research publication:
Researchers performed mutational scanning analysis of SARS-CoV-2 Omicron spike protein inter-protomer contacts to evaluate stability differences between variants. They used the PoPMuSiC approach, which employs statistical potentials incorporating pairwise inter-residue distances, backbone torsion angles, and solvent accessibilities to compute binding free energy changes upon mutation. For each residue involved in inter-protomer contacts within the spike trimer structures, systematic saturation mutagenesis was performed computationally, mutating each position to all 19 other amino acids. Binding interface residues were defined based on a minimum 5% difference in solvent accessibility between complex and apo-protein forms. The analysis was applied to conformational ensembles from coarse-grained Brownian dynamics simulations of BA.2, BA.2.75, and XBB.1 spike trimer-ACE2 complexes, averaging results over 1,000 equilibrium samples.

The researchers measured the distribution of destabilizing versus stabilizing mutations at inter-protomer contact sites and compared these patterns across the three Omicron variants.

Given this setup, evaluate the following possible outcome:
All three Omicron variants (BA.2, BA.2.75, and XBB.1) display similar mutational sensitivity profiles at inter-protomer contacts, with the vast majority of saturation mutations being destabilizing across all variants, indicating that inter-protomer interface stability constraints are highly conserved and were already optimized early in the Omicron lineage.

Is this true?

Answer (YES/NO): NO